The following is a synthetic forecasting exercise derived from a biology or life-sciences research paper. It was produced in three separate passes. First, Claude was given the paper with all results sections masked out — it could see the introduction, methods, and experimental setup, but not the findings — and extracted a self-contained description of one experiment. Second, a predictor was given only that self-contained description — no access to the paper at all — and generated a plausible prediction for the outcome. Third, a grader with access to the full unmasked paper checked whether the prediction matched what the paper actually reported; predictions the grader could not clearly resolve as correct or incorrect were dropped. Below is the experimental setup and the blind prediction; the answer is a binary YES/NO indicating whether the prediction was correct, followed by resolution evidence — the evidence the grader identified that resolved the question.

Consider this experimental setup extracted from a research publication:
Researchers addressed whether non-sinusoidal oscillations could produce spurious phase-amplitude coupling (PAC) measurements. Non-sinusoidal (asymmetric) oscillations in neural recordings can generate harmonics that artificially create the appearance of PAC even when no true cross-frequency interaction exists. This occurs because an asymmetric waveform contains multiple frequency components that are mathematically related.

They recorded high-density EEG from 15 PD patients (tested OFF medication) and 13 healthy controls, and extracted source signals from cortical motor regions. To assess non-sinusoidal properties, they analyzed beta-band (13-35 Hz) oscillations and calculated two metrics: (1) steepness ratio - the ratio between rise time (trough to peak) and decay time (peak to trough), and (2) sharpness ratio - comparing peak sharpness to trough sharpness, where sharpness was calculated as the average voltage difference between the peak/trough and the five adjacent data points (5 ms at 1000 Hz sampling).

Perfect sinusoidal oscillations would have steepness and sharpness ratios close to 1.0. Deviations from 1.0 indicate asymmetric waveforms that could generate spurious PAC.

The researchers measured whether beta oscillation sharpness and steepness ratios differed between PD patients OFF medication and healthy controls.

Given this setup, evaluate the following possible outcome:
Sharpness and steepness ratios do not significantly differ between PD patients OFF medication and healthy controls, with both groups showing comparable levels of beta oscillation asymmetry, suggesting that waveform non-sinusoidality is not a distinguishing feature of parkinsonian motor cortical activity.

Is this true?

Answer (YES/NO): YES